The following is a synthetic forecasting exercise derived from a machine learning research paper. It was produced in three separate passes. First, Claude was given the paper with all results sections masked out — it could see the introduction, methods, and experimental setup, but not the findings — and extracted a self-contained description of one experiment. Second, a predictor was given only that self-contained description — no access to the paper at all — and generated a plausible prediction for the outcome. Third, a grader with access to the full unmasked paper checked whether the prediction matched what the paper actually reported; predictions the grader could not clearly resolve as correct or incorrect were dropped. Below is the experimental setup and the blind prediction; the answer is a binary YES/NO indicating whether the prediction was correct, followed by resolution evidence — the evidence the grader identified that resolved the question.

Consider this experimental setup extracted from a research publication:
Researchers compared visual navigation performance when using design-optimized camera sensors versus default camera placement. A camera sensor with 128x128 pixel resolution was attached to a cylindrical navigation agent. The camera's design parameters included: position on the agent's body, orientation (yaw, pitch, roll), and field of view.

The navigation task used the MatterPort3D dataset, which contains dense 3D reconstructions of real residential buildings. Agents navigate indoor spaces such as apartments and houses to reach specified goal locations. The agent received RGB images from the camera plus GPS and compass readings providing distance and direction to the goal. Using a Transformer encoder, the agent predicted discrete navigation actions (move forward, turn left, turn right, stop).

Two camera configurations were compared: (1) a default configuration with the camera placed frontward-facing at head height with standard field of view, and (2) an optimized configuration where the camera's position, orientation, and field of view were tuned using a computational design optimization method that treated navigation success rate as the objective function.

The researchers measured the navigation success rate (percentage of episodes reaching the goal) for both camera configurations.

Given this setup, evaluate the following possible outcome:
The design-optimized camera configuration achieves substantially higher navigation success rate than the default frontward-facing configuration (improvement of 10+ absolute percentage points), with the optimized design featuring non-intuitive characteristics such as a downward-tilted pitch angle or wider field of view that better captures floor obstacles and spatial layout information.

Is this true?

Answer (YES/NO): NO